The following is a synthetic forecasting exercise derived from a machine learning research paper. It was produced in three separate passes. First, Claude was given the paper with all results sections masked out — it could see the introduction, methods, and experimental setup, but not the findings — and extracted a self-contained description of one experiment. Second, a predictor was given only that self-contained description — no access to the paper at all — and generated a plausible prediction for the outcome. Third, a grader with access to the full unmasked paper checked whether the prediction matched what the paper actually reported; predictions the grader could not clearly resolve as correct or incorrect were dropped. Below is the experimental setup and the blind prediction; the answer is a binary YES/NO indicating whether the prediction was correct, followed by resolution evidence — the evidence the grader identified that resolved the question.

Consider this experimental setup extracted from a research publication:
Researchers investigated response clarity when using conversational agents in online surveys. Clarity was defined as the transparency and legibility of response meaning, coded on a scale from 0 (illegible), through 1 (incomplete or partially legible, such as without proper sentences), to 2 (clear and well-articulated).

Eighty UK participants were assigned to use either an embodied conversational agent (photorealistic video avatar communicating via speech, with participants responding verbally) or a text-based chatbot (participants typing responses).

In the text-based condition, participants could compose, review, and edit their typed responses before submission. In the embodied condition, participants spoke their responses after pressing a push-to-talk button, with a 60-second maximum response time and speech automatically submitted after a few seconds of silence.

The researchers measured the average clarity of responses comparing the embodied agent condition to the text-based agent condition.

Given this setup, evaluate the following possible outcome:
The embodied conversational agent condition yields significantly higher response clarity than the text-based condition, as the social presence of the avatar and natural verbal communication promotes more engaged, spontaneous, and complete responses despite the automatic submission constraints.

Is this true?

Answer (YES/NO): NO